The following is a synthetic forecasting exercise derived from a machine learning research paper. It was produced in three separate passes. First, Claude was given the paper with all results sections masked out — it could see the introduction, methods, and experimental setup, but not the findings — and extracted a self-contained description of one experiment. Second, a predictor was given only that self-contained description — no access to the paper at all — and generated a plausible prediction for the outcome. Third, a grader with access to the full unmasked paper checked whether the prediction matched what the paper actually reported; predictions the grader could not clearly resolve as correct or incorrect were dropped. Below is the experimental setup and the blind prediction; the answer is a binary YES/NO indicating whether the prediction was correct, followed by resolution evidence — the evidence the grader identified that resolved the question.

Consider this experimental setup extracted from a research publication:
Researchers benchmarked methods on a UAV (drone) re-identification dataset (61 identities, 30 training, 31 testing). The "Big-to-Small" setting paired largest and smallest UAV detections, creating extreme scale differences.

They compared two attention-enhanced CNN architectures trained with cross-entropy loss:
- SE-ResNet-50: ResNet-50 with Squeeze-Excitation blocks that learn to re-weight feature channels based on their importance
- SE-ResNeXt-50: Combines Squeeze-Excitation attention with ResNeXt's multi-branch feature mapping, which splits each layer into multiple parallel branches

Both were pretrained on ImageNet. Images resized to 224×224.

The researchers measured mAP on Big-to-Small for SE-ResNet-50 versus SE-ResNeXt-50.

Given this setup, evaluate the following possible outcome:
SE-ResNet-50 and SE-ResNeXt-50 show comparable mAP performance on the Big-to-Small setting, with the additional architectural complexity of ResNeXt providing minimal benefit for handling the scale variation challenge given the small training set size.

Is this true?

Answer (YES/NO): YES